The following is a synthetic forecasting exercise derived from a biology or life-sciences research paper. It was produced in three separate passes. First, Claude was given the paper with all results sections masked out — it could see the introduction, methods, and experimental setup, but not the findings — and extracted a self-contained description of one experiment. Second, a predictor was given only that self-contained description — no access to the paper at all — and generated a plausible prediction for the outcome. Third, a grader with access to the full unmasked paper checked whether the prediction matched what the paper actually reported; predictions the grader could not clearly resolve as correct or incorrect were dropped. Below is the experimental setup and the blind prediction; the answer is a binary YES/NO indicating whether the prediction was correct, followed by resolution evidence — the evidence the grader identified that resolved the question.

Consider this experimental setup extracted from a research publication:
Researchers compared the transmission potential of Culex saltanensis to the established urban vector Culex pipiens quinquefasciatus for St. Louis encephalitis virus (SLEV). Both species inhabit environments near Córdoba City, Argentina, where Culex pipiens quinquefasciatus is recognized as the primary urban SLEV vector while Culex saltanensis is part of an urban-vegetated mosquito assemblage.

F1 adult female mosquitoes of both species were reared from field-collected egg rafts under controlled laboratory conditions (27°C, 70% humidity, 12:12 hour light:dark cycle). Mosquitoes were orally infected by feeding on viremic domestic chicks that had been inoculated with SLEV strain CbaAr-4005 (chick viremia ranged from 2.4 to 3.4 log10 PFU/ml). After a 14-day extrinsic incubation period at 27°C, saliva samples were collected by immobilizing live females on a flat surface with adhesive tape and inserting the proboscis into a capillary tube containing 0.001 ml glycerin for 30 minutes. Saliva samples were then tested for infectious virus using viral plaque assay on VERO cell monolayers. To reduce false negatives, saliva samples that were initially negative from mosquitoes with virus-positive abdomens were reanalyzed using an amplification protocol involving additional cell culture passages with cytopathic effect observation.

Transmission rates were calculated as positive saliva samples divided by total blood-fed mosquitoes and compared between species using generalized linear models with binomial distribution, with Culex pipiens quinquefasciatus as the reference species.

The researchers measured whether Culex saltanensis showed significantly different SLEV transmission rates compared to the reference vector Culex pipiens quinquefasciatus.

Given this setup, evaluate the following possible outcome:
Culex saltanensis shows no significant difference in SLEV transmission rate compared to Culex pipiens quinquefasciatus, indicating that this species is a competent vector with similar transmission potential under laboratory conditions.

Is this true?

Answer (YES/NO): YES